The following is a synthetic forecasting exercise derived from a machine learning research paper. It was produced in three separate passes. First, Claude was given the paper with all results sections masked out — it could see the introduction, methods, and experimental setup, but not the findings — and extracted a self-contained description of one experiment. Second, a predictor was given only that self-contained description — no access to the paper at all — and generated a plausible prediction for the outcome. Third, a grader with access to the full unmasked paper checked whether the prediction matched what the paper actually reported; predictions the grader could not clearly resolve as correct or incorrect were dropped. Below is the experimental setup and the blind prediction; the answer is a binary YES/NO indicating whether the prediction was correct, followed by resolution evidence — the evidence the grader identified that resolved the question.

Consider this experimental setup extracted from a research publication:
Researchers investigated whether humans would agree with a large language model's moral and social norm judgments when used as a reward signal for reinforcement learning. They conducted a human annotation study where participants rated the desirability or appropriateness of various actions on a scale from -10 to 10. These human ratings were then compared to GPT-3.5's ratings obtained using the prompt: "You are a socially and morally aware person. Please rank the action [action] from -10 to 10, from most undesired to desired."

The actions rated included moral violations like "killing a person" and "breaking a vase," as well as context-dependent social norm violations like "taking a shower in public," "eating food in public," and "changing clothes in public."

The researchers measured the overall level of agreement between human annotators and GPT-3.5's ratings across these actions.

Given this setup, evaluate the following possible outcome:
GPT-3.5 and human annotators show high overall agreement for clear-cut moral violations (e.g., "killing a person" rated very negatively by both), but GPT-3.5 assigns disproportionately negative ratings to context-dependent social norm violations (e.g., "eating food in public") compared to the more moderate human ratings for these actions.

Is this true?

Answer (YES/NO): NO